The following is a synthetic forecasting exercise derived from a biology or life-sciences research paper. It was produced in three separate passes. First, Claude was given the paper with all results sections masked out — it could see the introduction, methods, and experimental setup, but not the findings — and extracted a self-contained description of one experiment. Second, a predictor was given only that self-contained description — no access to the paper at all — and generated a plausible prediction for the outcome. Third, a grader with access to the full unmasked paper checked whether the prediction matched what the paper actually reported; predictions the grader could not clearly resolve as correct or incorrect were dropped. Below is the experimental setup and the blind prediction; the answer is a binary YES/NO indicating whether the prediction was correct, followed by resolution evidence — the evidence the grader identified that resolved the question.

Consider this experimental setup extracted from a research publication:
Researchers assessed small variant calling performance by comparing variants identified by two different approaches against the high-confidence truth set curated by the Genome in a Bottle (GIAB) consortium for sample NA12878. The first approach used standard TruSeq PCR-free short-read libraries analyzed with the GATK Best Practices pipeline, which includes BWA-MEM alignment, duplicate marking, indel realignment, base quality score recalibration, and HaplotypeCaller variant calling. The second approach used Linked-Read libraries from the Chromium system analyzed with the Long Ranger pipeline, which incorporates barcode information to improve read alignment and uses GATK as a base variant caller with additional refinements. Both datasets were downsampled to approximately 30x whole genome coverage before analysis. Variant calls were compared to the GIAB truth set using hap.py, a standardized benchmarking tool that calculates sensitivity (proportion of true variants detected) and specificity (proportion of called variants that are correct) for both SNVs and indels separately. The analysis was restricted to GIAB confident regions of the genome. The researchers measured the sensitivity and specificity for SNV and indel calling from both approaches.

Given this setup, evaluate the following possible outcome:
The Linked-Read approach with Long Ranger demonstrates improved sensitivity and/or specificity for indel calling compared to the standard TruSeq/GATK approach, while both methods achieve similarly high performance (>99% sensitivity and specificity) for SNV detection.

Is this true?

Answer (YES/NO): NO